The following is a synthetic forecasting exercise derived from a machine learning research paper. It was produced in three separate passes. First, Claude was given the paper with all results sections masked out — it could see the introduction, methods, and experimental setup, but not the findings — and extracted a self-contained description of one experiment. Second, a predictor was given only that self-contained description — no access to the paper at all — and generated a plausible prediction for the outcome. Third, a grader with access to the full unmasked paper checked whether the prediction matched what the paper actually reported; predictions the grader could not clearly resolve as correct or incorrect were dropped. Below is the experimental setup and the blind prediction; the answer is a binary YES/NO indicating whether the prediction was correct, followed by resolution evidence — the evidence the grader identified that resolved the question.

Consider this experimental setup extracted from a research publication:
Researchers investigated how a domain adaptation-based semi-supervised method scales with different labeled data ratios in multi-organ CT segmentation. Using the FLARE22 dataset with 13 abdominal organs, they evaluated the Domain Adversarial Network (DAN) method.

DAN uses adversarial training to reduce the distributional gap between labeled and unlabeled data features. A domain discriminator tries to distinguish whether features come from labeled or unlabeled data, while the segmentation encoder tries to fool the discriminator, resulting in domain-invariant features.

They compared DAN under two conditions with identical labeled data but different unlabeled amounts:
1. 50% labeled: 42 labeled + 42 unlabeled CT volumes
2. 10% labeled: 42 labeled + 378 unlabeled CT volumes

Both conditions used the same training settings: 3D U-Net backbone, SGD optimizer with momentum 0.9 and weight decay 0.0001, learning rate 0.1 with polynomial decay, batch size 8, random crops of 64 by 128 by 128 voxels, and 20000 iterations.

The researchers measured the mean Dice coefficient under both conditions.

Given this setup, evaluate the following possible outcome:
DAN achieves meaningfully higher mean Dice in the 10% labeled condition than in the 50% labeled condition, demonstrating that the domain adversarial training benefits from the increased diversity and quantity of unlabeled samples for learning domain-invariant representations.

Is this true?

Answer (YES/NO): NO